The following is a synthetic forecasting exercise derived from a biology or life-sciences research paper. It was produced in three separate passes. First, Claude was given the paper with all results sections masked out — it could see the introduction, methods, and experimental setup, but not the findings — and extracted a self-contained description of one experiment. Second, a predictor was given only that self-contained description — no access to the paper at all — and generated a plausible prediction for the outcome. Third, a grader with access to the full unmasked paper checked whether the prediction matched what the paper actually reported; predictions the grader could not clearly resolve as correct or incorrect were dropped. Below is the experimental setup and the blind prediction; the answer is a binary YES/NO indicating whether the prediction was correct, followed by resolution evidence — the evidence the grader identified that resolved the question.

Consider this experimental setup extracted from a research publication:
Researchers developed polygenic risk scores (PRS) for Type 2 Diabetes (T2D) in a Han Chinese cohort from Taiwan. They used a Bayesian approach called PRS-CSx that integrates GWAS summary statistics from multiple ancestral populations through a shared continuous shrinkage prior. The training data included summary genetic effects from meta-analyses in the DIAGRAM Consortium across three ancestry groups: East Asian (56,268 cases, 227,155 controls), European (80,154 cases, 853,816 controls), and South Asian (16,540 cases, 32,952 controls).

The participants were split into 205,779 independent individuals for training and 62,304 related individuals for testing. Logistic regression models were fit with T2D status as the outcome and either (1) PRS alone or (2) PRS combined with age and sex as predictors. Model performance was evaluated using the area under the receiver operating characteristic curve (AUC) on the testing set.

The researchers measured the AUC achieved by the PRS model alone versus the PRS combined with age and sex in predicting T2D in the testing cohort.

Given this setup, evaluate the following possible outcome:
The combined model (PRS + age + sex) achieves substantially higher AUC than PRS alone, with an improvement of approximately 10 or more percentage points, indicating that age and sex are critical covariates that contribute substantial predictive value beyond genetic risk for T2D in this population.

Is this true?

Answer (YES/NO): YES